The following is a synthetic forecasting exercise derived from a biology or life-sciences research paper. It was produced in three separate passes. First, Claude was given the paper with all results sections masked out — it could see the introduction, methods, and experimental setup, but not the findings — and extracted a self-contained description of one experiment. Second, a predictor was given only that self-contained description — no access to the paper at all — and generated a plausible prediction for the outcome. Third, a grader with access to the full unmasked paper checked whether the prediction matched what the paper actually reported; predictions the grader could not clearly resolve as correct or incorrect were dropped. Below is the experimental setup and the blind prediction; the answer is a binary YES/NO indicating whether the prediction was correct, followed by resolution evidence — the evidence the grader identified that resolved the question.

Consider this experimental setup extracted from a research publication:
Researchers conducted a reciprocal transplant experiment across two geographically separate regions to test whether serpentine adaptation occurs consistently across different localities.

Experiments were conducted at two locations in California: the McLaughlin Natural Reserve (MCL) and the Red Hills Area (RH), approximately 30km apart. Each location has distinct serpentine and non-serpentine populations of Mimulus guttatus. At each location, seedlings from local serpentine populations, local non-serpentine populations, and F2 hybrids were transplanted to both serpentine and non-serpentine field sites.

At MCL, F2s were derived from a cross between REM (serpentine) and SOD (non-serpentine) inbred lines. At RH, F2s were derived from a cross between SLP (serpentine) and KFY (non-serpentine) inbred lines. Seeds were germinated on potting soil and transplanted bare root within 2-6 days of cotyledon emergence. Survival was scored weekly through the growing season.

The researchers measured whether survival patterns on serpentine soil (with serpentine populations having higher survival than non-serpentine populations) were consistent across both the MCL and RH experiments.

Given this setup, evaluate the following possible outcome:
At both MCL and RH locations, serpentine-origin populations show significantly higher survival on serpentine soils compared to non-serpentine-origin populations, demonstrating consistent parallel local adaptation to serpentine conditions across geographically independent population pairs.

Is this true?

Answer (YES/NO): YES